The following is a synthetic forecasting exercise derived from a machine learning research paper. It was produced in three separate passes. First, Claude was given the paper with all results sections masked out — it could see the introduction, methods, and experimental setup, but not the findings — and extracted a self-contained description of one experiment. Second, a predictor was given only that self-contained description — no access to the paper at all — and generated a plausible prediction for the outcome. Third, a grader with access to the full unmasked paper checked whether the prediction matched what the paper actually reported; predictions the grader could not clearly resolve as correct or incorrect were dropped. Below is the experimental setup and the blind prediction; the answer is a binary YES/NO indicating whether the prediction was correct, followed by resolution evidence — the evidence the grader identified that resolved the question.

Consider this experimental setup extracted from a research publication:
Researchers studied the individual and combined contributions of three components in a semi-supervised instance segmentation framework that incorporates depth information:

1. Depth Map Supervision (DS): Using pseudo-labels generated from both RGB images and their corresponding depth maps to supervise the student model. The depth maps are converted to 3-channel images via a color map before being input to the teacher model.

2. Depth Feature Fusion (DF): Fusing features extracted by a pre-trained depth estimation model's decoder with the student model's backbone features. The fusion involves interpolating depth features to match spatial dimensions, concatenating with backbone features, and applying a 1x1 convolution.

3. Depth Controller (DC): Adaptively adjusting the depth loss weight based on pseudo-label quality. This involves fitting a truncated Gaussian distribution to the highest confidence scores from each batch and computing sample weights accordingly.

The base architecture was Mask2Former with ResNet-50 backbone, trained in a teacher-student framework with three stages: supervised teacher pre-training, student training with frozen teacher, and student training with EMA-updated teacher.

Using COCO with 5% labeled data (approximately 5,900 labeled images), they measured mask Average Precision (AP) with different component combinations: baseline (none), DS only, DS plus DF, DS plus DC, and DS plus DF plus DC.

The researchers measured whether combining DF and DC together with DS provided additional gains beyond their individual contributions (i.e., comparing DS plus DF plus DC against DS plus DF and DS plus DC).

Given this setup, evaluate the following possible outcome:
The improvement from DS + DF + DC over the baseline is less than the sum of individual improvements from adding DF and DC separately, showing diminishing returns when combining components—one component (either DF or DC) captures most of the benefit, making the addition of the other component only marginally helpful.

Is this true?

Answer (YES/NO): NO